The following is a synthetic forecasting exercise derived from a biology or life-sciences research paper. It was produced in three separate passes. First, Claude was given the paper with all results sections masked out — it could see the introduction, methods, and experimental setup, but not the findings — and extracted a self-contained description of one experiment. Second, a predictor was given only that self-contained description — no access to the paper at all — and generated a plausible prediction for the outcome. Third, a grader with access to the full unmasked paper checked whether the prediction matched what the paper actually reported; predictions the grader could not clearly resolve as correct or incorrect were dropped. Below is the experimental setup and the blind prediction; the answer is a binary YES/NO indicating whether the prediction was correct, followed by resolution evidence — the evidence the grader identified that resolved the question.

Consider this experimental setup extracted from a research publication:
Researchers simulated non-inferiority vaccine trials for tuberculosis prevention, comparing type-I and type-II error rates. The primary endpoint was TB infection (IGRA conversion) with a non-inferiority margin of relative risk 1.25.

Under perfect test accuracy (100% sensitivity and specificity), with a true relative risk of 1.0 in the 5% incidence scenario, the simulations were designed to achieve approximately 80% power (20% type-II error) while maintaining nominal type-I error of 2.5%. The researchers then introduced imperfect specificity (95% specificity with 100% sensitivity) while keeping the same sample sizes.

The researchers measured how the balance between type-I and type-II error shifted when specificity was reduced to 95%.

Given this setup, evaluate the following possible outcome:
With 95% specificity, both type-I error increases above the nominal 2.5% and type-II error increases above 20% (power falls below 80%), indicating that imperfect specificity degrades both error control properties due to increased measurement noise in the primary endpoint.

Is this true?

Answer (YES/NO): NO